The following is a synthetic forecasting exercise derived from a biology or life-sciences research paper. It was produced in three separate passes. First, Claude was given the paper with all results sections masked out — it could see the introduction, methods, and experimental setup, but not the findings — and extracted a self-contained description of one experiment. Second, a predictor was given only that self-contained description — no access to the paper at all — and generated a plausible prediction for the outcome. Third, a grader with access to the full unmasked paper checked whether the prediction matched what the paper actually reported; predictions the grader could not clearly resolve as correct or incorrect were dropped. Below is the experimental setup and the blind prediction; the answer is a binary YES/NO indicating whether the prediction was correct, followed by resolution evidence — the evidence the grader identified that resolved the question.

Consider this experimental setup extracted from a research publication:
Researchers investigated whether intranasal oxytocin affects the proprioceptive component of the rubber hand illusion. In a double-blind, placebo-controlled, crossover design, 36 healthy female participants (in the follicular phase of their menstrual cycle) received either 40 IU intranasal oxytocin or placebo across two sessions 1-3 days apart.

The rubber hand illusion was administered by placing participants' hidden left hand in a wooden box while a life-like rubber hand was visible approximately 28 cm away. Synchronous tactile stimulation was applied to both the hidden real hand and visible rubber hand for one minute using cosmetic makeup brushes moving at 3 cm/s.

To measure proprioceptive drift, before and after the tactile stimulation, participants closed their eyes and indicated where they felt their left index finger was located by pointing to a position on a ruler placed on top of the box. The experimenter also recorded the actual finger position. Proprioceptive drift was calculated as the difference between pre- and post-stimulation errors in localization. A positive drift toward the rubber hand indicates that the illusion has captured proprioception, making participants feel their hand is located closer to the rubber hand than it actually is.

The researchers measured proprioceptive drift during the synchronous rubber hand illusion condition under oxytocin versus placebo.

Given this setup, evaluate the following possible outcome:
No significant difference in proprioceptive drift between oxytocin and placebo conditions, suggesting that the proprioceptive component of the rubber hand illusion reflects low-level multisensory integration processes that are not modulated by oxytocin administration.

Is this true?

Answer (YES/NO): YES